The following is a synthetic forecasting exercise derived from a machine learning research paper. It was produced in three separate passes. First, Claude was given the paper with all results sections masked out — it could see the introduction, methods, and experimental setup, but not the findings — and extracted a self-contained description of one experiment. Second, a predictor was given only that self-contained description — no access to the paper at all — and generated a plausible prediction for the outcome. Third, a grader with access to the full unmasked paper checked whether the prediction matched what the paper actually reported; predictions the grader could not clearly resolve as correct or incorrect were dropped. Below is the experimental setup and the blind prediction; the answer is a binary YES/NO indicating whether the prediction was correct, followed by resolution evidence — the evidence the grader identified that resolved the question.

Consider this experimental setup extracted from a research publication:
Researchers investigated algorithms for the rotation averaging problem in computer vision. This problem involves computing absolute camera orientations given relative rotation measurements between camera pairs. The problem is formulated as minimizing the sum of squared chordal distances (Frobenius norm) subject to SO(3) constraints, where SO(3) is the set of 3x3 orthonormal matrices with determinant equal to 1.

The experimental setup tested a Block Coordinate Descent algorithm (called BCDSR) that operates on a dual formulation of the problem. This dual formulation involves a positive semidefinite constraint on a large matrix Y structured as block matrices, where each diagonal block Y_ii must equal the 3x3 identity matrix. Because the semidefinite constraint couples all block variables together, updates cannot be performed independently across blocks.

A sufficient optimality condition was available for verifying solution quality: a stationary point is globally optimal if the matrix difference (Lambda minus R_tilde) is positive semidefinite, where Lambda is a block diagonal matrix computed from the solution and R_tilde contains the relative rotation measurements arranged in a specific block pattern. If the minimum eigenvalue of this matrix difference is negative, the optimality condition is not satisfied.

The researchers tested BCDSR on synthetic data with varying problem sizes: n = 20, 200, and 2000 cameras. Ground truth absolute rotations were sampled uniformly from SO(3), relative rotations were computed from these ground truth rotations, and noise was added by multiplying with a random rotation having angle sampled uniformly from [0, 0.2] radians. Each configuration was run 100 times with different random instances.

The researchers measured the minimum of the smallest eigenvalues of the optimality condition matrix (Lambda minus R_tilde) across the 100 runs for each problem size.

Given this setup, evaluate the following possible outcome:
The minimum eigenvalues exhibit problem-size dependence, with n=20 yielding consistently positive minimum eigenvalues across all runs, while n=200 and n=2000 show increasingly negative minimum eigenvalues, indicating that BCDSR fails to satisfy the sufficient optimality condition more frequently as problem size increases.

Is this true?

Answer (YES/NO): NO